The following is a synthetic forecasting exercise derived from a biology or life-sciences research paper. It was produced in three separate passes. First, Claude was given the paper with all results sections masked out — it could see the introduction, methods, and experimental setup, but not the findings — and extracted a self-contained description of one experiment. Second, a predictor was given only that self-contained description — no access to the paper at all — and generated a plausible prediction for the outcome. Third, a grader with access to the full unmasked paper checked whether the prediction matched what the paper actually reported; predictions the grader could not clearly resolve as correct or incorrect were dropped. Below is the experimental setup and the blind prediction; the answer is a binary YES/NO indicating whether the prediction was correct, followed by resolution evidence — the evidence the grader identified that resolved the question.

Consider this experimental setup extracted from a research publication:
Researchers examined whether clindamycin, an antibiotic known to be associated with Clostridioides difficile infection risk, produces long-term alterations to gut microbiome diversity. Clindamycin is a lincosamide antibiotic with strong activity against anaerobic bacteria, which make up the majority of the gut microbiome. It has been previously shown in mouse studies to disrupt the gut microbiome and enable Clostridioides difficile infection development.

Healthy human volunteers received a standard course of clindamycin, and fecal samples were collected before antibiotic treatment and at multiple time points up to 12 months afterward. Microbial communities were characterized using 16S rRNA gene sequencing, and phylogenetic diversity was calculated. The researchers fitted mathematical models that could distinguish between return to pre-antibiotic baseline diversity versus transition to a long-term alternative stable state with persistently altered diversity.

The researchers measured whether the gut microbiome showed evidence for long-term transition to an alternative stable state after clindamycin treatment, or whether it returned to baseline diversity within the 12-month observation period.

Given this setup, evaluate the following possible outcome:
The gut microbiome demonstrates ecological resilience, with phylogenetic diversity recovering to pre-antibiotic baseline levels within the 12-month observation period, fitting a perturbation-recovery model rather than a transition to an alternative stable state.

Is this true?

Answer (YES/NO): NO